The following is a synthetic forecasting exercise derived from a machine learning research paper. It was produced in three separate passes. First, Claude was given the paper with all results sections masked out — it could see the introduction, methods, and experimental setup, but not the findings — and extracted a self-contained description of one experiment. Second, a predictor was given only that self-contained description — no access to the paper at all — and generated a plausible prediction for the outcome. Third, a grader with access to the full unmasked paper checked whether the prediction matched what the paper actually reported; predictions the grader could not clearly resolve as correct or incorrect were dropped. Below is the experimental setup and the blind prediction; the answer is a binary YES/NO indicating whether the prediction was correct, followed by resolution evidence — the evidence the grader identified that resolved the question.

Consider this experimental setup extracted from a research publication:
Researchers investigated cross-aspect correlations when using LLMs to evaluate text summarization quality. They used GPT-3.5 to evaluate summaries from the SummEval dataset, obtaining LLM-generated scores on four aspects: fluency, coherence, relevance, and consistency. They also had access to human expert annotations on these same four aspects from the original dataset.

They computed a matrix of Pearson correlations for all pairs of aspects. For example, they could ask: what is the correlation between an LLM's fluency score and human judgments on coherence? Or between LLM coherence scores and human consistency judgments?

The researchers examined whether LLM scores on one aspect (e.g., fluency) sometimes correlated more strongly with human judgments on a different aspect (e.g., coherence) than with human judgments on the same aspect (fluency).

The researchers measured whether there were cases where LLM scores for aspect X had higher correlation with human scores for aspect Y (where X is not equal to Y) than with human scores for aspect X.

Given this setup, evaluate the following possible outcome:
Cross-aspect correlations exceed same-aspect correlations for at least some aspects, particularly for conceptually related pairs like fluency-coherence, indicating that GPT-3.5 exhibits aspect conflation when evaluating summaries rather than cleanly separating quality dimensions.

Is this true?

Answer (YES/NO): YES